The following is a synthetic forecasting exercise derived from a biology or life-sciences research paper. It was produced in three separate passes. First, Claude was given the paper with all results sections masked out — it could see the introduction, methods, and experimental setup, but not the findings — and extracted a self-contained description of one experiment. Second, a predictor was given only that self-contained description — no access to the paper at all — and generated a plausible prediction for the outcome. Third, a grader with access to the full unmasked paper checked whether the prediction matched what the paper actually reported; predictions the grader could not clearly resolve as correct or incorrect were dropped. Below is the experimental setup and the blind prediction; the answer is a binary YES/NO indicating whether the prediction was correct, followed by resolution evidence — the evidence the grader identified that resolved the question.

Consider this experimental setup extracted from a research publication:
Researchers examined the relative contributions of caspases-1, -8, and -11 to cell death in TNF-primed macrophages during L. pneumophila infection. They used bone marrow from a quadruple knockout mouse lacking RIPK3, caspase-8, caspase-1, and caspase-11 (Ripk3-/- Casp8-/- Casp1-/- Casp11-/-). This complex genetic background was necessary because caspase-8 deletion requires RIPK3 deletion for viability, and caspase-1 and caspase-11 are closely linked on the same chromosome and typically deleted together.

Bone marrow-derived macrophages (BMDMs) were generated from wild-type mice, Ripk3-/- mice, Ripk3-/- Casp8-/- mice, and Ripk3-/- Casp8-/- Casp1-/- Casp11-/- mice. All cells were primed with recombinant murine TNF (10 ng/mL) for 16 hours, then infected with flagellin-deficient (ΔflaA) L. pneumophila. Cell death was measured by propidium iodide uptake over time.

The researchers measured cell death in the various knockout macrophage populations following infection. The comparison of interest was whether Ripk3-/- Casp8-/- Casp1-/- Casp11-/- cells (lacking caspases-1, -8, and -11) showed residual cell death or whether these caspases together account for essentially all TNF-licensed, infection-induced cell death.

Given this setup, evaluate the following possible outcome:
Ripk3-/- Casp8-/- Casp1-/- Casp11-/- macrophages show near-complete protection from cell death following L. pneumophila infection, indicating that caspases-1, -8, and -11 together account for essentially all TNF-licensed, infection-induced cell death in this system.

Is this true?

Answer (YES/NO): YES